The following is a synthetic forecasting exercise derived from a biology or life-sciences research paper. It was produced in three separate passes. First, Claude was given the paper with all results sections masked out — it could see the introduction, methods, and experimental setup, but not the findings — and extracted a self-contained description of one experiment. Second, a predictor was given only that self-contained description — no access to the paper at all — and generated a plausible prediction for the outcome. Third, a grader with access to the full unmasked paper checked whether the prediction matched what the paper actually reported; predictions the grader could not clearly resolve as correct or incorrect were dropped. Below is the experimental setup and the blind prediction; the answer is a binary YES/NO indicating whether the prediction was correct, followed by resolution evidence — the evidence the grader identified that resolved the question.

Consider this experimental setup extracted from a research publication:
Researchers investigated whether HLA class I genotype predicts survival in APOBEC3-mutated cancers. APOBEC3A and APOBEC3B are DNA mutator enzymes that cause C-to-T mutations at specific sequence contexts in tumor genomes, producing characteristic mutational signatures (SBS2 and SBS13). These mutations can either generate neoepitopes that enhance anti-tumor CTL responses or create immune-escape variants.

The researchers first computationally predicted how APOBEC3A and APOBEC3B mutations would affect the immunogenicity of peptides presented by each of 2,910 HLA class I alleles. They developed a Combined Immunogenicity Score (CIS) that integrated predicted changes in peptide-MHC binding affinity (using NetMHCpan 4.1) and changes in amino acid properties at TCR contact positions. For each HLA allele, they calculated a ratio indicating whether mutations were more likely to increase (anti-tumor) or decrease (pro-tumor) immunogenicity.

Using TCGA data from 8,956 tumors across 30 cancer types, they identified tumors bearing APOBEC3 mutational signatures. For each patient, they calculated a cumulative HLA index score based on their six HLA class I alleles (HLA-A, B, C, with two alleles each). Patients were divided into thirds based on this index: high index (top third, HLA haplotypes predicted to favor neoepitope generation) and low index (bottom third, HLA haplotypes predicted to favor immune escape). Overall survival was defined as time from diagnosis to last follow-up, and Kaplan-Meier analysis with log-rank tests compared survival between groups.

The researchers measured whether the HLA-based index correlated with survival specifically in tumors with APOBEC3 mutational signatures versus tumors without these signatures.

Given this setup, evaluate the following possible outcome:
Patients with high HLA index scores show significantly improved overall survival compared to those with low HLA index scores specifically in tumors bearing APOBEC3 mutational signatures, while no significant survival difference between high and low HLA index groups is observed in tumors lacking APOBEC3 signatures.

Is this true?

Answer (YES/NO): YES